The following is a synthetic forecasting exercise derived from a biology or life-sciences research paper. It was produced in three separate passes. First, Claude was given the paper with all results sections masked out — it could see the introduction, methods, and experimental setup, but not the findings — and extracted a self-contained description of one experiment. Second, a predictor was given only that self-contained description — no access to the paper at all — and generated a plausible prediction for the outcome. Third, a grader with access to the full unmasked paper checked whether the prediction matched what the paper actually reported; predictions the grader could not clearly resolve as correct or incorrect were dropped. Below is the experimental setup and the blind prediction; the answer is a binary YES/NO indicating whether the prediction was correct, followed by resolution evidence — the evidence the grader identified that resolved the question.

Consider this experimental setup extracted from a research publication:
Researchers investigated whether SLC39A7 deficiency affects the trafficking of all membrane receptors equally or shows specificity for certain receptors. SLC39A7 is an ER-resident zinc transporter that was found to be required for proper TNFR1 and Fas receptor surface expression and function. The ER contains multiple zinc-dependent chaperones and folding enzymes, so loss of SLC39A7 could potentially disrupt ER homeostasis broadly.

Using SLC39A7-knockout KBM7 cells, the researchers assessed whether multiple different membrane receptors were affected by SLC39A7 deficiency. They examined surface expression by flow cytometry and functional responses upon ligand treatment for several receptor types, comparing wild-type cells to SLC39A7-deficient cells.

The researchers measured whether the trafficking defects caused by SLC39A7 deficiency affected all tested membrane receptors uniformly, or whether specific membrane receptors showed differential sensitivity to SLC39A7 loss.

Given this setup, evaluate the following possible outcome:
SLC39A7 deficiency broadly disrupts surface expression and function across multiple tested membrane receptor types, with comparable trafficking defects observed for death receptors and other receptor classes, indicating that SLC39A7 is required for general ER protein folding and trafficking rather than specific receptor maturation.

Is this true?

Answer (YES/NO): NO